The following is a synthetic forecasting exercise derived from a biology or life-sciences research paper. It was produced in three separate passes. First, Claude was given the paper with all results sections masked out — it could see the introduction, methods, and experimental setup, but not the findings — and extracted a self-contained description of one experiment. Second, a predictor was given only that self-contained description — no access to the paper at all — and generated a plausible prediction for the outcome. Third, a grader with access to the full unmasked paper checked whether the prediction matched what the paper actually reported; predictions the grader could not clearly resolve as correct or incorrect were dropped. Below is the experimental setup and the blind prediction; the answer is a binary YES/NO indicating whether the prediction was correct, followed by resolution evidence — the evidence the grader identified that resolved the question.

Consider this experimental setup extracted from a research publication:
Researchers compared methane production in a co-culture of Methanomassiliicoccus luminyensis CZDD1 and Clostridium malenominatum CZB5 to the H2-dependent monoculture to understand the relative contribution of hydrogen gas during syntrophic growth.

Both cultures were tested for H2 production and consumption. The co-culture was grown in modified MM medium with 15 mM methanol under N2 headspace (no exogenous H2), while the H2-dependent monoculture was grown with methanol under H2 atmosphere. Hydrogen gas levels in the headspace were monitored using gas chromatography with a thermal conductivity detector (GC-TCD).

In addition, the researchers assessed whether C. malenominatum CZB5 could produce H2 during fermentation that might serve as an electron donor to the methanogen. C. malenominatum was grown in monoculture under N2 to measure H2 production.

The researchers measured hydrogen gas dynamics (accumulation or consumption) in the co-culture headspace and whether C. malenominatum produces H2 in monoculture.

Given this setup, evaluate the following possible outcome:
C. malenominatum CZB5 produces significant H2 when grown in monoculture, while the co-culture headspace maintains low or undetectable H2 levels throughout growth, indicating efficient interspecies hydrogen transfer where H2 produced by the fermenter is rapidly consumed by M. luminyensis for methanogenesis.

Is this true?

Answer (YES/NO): NO